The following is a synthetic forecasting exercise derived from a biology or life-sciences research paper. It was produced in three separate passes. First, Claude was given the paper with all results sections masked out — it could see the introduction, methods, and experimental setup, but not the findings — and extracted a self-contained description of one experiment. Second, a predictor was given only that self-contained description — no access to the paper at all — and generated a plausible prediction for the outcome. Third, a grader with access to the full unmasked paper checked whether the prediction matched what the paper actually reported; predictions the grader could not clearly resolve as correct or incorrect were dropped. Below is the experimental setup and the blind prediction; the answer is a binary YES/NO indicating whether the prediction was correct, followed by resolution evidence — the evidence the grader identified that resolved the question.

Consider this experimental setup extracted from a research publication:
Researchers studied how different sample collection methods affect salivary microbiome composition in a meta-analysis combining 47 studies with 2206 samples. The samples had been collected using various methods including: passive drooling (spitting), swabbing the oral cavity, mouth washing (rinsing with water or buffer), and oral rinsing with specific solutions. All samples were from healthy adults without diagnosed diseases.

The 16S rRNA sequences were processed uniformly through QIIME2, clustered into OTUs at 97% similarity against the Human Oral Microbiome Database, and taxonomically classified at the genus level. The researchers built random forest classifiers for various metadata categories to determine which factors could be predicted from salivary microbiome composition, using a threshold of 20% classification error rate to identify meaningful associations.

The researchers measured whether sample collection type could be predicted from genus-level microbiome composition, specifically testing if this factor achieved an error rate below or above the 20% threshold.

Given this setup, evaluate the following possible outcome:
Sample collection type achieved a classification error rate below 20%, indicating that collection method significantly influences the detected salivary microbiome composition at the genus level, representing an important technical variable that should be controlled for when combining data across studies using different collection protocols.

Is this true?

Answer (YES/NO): YES